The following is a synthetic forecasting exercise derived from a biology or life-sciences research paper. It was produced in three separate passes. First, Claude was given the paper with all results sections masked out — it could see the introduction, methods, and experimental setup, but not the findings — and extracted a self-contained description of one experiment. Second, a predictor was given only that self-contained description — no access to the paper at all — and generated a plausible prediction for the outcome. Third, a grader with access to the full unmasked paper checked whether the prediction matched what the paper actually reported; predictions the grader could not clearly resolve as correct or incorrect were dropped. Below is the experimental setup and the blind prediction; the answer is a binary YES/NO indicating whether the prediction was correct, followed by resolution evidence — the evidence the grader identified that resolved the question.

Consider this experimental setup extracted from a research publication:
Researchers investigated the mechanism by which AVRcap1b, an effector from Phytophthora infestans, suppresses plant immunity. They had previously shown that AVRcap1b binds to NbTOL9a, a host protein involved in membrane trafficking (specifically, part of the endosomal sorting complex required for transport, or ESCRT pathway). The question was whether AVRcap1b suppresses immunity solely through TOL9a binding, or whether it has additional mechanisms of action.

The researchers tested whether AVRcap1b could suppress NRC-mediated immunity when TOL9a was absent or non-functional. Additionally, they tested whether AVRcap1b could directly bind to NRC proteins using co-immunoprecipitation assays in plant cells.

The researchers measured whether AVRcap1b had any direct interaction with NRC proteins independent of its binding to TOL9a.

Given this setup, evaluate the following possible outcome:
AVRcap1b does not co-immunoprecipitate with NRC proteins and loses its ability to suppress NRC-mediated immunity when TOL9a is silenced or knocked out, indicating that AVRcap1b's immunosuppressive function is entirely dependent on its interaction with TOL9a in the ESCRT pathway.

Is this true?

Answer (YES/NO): NO